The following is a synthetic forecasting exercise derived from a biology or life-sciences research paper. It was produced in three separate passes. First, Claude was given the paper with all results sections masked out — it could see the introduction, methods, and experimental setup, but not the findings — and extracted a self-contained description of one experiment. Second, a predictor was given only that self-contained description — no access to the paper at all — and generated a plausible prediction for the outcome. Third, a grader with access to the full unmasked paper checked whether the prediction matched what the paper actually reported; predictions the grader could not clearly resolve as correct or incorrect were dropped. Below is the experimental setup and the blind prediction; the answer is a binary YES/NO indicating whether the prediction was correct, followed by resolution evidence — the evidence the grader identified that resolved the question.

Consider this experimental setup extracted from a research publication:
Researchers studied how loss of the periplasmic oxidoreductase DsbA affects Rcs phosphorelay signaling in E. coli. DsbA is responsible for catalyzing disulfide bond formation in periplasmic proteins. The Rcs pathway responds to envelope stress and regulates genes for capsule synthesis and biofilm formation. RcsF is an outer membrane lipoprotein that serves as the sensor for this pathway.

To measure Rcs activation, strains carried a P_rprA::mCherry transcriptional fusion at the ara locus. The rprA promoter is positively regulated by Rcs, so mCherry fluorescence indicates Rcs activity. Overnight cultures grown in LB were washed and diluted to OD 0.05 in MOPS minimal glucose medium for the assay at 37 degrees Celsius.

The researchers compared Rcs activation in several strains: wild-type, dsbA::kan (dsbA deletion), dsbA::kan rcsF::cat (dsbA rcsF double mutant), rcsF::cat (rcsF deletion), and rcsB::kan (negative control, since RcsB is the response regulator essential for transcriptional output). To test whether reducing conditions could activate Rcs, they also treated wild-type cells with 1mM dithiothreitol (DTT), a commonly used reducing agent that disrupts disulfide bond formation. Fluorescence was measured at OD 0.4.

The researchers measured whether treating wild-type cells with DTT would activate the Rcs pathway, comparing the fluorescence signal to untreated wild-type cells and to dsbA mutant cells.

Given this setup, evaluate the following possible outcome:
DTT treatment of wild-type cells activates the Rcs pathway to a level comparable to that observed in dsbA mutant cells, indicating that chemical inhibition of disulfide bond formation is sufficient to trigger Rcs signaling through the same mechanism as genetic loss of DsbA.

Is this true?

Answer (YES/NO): NO